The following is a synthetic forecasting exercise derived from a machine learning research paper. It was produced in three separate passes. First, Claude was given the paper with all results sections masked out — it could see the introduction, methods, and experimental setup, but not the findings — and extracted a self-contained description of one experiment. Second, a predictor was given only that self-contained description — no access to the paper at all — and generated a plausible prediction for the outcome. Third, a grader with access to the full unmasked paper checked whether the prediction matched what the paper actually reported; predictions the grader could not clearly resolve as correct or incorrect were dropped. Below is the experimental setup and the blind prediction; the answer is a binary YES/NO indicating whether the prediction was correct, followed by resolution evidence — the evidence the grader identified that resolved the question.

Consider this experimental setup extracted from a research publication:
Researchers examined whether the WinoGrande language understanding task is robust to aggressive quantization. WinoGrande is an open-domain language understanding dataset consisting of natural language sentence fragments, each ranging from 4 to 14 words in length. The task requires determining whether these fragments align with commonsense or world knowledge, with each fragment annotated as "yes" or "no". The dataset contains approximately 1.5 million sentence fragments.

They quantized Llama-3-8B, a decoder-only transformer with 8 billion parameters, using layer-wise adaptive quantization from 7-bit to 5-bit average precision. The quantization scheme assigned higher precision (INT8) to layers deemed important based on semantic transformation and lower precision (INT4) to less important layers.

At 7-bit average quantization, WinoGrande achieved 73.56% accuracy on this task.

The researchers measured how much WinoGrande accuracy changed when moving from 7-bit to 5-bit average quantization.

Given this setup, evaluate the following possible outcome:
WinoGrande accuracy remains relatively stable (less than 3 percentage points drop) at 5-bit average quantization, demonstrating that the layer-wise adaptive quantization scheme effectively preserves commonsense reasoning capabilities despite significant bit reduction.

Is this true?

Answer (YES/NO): YES